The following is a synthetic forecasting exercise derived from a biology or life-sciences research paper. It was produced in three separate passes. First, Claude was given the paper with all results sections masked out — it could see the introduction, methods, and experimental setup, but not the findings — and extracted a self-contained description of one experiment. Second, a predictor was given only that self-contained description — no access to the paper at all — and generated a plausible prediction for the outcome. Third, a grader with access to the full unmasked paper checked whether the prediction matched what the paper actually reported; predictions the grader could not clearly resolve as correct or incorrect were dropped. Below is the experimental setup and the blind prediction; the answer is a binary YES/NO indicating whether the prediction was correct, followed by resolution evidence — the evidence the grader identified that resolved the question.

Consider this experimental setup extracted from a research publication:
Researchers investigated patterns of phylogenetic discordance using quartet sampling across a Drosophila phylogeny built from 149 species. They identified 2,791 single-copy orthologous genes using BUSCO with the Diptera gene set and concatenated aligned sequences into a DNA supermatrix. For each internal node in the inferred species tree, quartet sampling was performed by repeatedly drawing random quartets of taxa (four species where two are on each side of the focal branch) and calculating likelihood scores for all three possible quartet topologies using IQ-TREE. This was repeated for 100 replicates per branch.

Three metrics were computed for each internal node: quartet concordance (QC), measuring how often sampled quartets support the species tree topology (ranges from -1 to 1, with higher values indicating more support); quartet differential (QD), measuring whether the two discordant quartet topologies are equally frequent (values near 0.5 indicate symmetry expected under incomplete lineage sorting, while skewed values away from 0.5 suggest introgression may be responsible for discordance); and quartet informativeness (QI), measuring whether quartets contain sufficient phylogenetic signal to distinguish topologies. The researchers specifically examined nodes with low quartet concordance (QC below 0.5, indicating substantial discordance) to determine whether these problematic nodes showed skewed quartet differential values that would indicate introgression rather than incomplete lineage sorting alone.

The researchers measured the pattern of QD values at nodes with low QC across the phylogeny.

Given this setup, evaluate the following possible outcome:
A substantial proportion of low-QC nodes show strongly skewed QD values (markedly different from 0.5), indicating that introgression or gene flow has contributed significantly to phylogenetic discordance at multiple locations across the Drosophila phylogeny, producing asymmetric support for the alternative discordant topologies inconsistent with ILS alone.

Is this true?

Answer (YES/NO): YES